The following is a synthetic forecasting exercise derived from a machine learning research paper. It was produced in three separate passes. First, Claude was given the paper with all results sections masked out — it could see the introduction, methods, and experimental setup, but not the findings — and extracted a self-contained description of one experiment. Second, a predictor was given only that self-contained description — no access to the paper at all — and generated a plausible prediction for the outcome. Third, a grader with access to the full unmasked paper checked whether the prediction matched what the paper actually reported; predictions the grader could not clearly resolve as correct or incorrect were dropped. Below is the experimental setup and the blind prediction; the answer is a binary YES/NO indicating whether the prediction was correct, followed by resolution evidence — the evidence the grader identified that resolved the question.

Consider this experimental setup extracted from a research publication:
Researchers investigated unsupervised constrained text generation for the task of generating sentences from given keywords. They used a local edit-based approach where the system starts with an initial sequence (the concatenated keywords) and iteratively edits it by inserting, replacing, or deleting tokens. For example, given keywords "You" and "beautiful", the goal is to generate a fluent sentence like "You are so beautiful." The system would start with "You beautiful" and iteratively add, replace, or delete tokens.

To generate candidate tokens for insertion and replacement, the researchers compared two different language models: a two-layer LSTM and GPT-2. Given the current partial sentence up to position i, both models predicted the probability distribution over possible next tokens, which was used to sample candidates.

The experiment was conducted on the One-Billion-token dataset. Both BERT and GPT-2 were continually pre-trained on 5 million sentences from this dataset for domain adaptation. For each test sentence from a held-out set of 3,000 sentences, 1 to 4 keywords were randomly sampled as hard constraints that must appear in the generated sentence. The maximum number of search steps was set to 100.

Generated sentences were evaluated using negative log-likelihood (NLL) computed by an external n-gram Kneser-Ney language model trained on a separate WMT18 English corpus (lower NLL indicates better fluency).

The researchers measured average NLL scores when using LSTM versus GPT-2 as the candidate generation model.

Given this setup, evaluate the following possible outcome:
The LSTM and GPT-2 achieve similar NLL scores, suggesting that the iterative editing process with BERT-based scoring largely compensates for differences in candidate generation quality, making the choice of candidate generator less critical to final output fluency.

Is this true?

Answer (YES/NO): NO